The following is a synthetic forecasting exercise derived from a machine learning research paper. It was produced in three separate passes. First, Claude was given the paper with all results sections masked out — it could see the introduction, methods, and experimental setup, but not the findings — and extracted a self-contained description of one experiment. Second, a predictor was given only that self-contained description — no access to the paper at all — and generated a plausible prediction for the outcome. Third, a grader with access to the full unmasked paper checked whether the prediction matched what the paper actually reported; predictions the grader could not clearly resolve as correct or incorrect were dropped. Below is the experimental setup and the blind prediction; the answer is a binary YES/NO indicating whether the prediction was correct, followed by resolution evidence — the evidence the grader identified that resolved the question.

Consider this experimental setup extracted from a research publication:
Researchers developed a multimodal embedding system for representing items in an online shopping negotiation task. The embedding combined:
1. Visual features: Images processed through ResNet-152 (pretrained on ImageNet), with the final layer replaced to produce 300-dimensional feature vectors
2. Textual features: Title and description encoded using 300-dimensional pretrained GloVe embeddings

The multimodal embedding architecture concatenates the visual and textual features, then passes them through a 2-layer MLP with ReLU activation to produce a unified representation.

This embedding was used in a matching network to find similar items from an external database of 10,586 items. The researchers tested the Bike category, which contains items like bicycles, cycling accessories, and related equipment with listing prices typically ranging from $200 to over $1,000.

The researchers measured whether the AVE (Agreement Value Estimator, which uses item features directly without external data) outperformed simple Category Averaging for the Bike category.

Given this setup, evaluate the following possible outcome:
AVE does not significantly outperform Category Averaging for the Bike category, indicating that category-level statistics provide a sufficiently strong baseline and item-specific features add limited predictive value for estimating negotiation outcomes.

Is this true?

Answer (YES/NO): NO